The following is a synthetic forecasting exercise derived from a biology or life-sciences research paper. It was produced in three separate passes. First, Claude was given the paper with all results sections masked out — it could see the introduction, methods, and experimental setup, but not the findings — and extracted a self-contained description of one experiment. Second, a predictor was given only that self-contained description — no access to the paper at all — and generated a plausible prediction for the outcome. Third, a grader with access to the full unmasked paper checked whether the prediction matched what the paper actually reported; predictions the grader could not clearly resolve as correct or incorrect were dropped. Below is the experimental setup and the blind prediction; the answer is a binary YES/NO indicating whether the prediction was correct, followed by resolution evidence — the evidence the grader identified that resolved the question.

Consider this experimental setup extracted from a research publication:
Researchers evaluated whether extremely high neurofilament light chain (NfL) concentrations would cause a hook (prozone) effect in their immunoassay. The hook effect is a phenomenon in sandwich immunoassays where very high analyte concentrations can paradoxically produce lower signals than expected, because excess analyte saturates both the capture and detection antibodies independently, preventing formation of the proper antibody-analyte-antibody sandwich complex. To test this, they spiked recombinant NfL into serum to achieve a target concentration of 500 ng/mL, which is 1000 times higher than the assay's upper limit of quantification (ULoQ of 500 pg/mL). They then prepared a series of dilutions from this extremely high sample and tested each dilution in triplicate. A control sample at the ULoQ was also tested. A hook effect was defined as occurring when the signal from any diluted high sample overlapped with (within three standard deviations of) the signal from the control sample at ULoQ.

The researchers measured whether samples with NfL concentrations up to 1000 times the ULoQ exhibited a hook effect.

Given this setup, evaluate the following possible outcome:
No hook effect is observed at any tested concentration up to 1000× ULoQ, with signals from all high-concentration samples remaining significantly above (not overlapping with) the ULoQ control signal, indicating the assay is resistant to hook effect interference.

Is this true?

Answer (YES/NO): NO